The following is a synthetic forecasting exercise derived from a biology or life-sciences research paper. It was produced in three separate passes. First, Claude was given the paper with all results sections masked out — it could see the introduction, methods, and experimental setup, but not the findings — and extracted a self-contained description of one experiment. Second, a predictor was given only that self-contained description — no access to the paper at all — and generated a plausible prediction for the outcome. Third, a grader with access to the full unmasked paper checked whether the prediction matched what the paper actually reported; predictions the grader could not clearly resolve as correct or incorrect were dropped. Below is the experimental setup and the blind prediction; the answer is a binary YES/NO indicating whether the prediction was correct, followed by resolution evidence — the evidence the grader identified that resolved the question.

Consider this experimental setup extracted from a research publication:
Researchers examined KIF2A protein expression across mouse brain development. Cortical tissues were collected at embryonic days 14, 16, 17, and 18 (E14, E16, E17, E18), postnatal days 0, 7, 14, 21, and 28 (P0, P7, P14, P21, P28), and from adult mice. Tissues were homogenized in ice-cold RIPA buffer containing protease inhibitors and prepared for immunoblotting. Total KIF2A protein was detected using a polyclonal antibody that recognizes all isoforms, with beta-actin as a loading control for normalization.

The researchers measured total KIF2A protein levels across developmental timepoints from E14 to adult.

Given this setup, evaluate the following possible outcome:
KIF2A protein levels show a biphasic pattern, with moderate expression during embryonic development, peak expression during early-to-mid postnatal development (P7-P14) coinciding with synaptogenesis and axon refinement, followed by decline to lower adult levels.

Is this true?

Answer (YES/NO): NO